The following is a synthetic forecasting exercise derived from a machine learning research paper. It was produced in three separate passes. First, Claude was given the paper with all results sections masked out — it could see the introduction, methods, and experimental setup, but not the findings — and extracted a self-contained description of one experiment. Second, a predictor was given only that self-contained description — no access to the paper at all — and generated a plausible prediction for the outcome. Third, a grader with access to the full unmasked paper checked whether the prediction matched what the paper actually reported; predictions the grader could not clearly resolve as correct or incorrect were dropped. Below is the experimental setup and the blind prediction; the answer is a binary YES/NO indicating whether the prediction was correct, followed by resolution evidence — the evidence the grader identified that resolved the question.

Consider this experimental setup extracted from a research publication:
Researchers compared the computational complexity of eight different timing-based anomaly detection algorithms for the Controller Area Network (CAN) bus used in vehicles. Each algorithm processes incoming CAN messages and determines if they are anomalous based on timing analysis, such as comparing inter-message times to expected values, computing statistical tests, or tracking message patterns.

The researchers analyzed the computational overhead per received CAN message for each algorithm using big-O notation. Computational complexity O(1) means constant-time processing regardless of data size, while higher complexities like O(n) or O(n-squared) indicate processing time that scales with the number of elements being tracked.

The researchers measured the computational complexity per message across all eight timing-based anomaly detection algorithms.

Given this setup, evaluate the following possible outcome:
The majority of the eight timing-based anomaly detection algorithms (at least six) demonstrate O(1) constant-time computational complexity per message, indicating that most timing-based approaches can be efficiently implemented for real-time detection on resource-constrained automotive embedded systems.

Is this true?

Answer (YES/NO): YES